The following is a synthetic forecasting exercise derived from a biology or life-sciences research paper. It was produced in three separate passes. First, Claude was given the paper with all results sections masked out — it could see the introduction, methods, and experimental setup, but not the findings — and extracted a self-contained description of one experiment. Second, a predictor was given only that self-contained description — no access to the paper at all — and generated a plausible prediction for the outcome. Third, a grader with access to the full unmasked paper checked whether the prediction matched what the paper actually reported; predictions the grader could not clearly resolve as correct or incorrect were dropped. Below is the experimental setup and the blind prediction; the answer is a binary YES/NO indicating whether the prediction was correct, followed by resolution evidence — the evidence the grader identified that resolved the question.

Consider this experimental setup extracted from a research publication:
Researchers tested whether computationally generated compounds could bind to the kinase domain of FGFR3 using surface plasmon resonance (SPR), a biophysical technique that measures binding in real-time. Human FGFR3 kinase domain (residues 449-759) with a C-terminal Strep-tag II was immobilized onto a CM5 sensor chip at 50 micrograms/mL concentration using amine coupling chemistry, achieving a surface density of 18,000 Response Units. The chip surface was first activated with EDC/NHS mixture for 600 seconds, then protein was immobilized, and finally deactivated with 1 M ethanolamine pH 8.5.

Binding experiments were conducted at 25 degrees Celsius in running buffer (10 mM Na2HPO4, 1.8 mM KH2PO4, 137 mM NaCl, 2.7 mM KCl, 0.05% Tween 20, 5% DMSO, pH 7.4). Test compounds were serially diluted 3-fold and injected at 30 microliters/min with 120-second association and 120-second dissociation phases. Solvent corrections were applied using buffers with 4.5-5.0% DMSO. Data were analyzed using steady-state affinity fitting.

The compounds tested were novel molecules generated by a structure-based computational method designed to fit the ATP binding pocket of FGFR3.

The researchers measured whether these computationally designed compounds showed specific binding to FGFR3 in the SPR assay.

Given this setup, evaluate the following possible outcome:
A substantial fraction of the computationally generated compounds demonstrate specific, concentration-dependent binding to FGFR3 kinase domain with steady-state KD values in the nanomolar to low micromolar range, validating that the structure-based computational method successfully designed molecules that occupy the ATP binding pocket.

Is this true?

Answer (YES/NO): NO